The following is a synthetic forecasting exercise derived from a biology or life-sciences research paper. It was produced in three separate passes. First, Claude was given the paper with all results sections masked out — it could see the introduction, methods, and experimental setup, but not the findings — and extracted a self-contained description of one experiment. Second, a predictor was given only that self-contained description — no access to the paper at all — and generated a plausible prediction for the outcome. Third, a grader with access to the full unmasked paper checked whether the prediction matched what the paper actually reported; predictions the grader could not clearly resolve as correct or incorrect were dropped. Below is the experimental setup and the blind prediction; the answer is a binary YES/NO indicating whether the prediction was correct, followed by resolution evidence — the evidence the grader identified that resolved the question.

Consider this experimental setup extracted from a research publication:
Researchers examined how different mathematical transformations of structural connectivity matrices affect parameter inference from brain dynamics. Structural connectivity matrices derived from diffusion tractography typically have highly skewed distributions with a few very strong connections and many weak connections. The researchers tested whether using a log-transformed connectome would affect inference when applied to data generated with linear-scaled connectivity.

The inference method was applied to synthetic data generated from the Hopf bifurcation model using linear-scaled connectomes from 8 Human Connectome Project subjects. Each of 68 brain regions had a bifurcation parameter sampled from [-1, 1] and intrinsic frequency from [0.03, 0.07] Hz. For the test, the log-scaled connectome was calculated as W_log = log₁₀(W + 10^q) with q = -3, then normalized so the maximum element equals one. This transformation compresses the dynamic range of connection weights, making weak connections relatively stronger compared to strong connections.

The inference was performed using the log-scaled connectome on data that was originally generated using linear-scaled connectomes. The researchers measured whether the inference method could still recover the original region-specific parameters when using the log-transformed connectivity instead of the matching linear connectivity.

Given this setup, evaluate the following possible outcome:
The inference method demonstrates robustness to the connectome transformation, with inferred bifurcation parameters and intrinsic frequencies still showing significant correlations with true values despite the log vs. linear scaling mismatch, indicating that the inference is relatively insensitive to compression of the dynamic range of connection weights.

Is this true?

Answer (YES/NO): NO